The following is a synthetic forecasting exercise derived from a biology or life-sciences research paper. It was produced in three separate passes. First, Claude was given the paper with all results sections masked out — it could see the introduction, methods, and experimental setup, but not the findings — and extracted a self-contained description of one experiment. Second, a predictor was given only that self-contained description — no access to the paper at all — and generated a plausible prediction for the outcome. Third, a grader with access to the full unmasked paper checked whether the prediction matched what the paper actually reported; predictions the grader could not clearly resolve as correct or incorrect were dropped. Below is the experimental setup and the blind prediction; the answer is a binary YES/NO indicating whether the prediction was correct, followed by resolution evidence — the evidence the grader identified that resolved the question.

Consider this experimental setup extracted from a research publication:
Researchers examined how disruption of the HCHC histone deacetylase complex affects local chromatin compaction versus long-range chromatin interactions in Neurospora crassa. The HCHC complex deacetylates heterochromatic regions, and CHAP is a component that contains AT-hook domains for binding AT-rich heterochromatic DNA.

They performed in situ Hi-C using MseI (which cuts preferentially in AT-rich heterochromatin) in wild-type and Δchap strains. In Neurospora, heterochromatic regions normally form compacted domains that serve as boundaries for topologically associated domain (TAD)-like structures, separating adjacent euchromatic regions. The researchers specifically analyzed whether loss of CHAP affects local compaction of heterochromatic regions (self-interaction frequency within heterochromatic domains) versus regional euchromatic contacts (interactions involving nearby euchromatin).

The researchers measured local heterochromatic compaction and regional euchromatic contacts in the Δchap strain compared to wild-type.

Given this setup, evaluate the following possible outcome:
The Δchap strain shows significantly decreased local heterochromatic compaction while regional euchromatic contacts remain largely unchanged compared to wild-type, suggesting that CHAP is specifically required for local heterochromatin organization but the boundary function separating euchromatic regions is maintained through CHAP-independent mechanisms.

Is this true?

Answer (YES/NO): NO